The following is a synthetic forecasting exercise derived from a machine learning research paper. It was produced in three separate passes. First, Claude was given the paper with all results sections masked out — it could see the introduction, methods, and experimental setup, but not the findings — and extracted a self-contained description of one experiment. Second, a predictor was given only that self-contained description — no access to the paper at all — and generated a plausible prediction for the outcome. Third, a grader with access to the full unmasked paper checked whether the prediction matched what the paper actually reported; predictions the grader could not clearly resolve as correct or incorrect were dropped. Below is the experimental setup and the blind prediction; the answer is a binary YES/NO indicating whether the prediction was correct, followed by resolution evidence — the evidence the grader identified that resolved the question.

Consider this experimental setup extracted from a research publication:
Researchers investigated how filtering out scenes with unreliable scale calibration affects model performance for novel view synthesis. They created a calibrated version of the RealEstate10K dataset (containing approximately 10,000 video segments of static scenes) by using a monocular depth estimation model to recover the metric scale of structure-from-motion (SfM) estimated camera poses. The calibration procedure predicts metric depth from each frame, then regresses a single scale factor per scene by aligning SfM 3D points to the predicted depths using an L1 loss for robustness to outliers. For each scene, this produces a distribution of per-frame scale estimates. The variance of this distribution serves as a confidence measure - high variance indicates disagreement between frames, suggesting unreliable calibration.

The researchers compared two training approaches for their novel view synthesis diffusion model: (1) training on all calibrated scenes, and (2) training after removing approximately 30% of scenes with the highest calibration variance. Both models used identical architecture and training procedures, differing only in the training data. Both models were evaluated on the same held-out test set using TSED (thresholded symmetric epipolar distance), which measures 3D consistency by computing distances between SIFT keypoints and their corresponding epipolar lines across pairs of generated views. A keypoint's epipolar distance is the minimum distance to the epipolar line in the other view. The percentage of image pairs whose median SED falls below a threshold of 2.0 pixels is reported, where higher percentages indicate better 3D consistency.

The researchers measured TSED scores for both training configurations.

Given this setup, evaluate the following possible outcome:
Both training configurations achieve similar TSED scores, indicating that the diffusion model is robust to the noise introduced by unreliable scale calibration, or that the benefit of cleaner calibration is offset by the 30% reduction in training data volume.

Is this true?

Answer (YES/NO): NO